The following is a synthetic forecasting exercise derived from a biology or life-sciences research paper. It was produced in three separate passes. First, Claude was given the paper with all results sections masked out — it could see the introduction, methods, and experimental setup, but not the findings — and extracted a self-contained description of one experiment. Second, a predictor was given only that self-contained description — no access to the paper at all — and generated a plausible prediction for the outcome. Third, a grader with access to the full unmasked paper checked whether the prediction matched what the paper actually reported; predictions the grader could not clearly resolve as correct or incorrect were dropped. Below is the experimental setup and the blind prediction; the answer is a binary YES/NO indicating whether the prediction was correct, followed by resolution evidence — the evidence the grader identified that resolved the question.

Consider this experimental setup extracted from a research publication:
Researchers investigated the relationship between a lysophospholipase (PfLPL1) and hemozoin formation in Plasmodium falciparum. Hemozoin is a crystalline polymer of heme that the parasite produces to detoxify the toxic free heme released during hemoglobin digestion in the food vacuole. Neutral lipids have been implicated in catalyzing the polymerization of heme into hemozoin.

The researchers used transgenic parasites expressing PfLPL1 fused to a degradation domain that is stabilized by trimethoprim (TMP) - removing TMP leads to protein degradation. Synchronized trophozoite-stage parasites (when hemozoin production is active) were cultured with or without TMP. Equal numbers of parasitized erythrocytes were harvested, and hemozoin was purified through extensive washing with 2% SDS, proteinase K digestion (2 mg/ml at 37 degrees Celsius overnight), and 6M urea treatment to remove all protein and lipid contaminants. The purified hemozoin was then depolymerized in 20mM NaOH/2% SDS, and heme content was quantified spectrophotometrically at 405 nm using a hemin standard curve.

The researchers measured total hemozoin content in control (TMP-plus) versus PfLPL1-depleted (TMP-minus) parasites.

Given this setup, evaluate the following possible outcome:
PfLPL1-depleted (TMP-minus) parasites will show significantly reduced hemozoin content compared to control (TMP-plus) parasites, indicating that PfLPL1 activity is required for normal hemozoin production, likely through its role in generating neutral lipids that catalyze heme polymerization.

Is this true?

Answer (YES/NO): YES